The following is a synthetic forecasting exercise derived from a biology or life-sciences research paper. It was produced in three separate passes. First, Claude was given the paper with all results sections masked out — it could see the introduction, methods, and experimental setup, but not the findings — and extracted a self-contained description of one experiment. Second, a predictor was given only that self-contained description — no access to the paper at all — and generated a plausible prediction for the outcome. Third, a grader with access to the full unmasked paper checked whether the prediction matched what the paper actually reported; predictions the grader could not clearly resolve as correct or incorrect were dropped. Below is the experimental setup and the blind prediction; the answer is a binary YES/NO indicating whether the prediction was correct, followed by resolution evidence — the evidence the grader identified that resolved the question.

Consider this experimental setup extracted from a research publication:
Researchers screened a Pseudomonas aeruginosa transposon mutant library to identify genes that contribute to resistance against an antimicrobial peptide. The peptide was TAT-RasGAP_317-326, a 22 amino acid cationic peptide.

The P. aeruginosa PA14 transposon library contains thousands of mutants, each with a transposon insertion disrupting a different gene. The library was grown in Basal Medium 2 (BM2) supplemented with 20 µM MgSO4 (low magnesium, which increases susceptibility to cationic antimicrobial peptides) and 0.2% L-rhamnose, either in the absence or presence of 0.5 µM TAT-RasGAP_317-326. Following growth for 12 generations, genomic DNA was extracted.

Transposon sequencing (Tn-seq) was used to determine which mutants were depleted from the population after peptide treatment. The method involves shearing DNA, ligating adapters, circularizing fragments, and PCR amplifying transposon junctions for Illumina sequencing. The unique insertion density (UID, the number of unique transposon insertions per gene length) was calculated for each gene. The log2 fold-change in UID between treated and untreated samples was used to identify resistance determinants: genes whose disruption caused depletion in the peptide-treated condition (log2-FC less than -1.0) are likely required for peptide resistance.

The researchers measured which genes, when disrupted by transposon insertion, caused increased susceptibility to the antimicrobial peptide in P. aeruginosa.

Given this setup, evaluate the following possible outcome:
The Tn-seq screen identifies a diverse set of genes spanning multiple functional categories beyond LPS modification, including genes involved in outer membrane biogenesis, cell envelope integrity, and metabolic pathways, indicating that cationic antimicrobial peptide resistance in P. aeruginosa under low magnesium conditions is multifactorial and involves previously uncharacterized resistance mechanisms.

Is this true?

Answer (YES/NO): YES